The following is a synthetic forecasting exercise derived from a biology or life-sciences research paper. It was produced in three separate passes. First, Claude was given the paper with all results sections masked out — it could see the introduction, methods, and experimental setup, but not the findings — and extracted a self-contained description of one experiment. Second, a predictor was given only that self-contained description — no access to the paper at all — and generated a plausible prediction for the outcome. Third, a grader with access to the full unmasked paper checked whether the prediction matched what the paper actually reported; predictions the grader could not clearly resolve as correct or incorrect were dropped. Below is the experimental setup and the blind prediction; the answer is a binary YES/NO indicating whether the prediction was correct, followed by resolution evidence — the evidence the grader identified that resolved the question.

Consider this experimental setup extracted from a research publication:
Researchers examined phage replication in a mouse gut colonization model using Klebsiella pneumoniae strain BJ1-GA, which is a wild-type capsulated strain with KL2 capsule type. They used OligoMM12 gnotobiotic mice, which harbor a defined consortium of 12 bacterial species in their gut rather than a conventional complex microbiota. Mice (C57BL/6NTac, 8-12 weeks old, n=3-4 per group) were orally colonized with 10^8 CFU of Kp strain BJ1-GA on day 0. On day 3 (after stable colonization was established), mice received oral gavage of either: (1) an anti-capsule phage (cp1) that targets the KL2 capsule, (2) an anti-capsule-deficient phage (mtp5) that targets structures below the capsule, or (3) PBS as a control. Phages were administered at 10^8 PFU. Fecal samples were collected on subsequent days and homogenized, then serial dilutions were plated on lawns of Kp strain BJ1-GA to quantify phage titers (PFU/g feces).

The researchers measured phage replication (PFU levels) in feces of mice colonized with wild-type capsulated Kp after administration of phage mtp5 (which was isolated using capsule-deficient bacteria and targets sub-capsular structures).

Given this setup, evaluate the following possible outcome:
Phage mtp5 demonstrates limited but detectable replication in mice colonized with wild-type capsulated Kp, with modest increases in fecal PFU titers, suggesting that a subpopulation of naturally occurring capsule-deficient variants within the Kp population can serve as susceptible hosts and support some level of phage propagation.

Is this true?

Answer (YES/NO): NO